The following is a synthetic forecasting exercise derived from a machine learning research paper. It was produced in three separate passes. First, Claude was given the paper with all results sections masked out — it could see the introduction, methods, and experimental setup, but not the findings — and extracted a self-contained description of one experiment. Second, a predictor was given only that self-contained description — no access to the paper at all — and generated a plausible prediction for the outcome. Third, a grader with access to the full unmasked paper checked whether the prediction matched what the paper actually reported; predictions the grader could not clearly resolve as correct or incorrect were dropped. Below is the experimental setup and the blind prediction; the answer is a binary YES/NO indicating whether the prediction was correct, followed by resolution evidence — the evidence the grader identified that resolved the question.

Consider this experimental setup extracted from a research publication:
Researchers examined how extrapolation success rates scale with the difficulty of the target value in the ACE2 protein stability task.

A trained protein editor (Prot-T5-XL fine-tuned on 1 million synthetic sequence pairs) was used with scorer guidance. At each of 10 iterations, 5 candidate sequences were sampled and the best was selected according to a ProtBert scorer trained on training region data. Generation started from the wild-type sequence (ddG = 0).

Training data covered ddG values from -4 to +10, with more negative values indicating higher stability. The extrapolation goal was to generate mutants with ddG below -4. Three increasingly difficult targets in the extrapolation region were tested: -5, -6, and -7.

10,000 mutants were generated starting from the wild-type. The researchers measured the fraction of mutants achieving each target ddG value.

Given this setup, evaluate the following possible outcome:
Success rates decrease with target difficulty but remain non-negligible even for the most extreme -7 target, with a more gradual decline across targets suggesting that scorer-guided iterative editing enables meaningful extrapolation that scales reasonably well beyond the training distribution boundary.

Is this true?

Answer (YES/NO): NO